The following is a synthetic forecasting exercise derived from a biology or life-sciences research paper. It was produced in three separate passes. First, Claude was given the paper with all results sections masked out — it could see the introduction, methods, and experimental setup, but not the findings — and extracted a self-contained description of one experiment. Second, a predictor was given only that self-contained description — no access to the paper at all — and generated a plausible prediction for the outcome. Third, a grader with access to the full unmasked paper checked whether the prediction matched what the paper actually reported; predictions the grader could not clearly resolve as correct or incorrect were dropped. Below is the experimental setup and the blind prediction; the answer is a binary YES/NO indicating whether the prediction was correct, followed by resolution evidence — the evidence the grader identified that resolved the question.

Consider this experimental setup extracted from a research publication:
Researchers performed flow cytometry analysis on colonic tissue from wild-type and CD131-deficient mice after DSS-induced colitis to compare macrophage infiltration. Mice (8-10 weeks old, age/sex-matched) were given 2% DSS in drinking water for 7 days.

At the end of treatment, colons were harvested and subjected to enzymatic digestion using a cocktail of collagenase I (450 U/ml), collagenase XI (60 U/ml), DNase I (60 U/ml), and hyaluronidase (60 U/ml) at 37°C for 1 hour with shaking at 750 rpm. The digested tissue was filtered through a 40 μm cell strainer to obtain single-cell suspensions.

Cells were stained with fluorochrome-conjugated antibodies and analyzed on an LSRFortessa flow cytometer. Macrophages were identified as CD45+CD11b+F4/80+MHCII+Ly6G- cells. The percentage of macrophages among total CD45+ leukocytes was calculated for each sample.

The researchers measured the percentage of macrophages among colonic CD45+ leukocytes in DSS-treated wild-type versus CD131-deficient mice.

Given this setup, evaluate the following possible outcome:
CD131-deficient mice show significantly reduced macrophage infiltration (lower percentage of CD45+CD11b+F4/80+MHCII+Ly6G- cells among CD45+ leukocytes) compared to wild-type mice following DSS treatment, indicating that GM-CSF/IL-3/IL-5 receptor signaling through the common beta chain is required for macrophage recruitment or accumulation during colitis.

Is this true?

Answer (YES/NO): YES